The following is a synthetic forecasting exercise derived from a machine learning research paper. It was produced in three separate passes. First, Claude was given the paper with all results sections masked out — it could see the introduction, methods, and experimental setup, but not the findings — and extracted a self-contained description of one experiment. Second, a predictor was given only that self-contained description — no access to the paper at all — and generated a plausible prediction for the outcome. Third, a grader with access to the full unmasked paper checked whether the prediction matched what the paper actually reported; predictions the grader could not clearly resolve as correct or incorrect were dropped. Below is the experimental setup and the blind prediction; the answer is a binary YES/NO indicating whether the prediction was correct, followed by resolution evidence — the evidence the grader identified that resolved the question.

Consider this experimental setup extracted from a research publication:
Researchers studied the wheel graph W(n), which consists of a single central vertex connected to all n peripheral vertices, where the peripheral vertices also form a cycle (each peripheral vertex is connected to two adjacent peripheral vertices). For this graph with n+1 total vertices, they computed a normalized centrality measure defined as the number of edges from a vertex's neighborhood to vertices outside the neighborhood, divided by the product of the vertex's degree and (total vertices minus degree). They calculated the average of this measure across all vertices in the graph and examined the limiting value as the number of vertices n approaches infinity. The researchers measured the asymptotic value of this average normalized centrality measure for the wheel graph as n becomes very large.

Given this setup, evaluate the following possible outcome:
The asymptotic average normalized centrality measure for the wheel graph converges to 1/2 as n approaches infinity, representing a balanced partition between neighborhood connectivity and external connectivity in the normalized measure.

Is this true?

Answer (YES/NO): NO